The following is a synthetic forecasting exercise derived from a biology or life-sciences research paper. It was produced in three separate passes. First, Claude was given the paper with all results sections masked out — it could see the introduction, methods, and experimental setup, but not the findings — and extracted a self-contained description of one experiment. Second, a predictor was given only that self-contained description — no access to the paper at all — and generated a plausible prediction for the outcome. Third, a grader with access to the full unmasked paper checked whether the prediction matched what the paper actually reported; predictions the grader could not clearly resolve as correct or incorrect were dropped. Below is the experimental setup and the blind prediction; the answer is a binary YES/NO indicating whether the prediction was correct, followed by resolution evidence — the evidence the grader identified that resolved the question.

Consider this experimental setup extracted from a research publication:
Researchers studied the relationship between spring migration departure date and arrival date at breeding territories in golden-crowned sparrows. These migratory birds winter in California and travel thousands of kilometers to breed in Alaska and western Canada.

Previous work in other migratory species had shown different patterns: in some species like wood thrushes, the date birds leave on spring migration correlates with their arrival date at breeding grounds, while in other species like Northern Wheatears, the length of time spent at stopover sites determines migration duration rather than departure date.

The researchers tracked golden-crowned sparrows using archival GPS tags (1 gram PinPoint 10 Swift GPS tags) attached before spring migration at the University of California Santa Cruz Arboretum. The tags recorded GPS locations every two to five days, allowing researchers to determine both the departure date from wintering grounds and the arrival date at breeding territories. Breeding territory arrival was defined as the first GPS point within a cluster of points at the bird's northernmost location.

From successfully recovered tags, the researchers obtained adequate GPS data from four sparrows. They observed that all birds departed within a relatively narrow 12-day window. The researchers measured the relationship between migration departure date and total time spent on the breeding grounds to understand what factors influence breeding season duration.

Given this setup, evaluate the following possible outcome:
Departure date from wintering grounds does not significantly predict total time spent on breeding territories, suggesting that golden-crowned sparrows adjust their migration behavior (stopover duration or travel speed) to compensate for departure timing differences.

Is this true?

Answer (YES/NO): YES